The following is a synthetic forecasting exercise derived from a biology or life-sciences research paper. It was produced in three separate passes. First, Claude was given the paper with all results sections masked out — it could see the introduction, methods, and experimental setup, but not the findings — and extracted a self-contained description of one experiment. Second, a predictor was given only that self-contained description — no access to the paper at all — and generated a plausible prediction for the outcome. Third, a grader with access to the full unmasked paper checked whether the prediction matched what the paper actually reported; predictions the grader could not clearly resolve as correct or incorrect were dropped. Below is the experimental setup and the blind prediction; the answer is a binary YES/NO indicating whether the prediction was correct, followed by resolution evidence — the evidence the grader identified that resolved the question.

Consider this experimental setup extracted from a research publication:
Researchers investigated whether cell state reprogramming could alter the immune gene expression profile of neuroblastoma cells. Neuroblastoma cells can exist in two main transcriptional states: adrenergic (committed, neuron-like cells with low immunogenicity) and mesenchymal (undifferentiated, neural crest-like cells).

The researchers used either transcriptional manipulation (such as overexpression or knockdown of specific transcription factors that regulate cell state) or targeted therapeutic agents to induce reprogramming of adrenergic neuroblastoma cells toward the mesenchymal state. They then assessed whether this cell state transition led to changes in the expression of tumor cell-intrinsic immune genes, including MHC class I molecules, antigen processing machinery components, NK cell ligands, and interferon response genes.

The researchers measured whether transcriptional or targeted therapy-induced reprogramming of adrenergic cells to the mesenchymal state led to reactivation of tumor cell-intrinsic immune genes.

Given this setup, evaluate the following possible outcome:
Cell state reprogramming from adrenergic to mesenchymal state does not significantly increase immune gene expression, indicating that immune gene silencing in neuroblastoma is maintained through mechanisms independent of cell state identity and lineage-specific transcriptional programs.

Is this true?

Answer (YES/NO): NO